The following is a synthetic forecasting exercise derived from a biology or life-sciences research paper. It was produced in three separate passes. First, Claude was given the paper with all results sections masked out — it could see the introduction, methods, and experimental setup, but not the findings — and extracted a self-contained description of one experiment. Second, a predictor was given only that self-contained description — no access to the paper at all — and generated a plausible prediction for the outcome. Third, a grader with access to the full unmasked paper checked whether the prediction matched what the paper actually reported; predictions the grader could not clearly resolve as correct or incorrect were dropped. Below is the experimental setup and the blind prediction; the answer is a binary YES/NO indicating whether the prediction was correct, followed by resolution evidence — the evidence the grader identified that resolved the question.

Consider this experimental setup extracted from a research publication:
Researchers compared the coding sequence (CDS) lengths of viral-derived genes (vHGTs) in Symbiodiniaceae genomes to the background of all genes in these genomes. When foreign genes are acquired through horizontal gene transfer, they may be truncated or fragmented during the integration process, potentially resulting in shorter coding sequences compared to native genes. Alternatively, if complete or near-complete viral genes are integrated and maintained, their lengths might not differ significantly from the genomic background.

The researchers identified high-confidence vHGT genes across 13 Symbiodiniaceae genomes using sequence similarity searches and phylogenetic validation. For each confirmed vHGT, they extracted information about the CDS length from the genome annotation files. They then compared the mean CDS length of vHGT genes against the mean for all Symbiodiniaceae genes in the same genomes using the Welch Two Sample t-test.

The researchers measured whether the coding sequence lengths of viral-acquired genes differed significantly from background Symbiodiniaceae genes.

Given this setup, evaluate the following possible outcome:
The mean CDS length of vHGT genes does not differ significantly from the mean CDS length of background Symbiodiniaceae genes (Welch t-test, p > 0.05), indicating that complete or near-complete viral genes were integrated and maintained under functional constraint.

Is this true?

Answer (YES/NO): YES